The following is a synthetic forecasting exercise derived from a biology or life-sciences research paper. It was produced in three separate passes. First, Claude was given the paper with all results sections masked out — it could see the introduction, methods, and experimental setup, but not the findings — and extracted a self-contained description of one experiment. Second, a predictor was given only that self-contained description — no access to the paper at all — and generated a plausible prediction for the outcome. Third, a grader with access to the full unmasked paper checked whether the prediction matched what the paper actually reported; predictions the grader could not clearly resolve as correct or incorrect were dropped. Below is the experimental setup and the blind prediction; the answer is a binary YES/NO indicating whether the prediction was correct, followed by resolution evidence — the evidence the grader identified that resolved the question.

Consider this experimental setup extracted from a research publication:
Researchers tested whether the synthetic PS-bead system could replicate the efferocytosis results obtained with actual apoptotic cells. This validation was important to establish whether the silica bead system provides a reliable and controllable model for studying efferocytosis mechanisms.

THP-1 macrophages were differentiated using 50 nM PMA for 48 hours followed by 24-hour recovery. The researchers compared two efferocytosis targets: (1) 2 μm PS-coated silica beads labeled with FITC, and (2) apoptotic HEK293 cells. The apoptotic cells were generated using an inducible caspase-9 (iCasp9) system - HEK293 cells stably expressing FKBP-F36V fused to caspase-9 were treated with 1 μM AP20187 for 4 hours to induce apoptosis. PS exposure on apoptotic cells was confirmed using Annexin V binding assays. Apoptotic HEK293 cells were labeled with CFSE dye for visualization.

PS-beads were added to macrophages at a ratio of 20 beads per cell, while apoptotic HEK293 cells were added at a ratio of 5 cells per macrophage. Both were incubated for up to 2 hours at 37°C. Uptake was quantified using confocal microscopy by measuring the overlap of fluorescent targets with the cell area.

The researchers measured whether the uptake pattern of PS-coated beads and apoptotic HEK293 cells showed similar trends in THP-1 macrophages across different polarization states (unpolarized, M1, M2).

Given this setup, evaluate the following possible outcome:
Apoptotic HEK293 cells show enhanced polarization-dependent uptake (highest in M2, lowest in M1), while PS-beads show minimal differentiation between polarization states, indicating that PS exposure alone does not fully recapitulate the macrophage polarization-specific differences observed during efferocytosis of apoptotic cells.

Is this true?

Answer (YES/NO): NO